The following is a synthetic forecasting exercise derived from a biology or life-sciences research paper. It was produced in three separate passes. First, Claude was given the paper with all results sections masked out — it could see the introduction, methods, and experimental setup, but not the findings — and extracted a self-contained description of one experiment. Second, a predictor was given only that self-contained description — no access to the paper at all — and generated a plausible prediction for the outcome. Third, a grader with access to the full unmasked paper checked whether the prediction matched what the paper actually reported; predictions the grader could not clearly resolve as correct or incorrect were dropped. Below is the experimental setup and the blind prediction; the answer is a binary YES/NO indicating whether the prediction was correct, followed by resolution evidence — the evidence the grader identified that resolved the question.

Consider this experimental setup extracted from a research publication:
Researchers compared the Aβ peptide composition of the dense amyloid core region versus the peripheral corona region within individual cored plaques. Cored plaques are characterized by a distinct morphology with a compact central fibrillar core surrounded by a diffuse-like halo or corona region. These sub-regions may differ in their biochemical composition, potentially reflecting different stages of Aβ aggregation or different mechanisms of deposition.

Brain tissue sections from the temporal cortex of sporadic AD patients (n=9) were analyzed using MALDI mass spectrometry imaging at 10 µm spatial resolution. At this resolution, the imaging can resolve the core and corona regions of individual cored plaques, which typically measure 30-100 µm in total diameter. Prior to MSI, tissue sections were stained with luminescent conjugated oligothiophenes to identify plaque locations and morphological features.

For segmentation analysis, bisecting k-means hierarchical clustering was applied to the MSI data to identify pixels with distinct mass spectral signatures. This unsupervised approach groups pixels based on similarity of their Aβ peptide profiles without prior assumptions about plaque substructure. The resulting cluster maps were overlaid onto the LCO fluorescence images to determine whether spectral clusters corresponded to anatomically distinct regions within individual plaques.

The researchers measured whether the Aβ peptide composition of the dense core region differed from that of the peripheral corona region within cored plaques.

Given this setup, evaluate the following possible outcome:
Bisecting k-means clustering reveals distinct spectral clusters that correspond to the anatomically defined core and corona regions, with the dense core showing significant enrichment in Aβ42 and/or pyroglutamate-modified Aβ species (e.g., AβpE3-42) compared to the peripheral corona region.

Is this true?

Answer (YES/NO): NO